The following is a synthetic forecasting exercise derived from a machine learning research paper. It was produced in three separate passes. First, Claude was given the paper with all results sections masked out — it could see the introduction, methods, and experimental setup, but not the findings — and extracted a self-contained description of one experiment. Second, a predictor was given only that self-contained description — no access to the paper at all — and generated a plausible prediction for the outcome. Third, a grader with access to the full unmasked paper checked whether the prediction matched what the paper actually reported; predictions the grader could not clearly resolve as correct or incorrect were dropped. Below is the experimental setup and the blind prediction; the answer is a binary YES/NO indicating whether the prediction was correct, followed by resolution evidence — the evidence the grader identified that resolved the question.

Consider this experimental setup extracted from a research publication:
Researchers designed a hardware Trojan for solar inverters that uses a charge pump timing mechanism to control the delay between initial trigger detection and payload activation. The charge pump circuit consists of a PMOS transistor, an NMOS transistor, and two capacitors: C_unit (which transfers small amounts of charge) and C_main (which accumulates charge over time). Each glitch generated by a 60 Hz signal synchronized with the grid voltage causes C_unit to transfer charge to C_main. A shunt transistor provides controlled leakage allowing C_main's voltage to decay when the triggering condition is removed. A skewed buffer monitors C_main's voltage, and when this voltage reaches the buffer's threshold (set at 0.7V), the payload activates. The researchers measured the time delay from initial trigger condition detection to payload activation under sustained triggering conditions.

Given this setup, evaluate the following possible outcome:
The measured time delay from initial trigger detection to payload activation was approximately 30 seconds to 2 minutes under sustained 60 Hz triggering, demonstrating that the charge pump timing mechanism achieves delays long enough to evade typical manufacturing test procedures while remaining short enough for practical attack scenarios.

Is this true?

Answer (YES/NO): NO